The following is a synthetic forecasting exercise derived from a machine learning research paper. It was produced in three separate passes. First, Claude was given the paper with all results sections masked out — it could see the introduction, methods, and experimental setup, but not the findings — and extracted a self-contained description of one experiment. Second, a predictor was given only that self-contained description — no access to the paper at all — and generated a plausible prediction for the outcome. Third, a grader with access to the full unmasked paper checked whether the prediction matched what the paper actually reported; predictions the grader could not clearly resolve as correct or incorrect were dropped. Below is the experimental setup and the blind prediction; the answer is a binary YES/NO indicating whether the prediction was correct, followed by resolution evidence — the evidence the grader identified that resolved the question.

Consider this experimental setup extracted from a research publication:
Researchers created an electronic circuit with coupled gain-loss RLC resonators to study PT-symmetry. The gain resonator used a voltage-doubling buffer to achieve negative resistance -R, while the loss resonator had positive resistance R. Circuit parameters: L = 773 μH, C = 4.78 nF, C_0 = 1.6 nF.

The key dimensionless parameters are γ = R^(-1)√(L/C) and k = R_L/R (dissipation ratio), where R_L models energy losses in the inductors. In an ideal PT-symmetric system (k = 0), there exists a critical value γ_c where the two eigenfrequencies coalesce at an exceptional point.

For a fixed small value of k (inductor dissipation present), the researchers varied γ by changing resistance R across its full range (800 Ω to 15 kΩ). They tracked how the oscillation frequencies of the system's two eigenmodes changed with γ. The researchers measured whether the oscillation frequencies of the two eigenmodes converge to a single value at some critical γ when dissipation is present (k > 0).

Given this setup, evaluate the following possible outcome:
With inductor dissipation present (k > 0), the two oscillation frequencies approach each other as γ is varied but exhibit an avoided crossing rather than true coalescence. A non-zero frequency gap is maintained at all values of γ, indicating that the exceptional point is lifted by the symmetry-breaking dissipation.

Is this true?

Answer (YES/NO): YES